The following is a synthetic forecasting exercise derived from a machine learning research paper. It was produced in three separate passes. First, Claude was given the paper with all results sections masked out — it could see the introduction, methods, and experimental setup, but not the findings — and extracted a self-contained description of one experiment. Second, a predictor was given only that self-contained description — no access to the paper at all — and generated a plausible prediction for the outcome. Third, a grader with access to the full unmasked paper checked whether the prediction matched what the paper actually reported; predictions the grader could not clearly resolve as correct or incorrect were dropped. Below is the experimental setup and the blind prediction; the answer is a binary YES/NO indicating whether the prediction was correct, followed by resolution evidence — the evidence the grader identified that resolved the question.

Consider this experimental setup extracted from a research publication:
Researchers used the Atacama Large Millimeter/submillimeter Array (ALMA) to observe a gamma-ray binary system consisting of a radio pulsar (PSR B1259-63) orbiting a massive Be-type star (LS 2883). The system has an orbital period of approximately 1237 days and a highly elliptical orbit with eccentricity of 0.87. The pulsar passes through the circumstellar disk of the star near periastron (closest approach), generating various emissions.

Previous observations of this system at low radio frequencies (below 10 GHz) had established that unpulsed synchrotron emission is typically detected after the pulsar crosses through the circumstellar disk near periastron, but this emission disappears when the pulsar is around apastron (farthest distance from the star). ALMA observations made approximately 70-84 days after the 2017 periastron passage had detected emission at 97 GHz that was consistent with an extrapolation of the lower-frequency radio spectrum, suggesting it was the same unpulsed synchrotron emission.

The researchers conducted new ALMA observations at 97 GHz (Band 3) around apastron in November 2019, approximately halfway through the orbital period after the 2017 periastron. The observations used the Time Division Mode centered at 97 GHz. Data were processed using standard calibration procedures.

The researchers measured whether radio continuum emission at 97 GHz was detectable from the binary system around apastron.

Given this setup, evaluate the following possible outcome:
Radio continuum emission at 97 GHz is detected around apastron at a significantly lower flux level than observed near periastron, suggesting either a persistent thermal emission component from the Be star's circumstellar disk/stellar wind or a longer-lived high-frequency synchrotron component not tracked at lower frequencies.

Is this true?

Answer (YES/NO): NO